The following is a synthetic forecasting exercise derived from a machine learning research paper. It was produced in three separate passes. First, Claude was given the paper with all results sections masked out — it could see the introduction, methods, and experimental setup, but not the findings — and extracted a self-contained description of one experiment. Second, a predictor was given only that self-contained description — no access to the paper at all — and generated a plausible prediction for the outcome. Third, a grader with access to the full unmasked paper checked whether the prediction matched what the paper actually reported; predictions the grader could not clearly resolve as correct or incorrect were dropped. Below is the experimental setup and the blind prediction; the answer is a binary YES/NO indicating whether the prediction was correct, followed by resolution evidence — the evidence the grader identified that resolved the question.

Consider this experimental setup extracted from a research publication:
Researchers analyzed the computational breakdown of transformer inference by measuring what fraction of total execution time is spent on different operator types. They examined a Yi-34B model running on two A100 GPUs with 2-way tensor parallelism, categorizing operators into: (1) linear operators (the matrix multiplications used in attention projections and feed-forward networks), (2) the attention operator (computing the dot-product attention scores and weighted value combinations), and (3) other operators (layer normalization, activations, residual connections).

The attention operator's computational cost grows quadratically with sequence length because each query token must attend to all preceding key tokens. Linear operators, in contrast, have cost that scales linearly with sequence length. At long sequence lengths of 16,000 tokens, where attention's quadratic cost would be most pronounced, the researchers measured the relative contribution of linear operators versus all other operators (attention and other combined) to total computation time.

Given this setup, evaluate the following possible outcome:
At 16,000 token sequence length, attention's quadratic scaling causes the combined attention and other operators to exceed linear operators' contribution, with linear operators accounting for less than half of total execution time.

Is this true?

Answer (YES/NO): NO